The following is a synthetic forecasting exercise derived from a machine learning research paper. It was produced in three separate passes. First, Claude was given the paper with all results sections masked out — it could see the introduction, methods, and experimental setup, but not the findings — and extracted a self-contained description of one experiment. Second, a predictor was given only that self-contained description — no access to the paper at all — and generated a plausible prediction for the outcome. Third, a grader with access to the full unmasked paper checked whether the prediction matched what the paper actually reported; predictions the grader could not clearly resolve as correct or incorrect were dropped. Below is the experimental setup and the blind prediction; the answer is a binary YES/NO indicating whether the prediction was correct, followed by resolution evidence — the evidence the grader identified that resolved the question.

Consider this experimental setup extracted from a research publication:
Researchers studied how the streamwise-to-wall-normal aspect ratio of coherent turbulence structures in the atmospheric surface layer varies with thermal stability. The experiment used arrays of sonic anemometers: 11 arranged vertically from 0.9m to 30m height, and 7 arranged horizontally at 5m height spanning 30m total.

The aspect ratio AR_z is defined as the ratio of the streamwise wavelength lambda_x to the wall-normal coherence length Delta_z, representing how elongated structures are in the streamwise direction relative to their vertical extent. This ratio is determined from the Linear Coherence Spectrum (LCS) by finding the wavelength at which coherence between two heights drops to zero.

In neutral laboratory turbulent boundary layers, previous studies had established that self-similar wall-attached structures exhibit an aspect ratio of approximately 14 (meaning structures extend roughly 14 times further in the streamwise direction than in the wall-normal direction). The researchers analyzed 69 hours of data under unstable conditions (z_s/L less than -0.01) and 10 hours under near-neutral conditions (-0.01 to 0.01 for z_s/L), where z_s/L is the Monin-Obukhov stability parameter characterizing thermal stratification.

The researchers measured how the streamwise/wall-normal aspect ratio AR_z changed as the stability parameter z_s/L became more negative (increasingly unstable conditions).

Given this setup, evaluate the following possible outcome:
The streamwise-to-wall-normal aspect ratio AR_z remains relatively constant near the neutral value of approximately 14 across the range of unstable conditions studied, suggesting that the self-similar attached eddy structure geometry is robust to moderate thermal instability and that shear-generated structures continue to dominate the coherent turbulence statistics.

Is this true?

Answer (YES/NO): NO